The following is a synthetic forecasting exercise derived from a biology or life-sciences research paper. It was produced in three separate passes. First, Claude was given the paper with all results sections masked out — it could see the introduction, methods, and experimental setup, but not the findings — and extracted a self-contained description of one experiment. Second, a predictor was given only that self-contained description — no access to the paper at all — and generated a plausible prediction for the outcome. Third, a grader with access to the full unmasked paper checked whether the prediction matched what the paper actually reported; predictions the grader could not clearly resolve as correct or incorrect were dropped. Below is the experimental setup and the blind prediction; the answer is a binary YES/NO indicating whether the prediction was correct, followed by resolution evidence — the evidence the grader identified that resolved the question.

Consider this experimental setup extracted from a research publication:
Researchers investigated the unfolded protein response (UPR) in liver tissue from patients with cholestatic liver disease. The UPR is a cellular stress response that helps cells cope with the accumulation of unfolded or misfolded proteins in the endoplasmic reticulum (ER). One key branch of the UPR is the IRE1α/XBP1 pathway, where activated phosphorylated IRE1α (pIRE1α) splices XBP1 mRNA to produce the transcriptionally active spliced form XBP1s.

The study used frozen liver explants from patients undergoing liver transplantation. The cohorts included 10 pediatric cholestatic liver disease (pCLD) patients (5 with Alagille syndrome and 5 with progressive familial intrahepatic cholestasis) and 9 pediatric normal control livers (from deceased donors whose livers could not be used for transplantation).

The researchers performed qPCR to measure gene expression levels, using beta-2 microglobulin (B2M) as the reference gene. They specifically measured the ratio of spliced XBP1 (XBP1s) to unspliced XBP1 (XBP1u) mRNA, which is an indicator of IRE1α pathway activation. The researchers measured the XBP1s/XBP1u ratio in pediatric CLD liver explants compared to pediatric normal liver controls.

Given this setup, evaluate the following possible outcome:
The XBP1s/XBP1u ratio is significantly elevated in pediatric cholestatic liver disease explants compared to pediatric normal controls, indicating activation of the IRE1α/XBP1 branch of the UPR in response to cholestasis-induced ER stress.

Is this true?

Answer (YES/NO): NO